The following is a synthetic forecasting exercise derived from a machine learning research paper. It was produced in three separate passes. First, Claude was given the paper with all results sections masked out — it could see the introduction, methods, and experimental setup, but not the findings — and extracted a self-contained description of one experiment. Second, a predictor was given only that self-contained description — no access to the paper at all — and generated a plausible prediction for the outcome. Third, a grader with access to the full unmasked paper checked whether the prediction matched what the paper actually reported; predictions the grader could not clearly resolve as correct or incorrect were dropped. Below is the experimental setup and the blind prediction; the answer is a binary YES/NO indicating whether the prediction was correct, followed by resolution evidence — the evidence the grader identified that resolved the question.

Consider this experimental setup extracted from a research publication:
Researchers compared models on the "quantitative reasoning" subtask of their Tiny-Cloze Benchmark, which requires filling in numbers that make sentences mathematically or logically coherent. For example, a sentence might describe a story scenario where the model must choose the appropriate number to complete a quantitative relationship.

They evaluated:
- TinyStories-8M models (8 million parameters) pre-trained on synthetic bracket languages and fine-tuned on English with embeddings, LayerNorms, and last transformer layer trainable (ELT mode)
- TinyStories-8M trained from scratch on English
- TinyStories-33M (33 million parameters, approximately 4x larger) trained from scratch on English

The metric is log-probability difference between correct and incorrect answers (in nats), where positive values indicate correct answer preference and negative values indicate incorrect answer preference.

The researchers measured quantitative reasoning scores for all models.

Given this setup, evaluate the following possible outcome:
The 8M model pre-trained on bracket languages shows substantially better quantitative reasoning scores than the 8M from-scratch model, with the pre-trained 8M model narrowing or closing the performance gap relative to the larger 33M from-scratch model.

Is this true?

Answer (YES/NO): NO